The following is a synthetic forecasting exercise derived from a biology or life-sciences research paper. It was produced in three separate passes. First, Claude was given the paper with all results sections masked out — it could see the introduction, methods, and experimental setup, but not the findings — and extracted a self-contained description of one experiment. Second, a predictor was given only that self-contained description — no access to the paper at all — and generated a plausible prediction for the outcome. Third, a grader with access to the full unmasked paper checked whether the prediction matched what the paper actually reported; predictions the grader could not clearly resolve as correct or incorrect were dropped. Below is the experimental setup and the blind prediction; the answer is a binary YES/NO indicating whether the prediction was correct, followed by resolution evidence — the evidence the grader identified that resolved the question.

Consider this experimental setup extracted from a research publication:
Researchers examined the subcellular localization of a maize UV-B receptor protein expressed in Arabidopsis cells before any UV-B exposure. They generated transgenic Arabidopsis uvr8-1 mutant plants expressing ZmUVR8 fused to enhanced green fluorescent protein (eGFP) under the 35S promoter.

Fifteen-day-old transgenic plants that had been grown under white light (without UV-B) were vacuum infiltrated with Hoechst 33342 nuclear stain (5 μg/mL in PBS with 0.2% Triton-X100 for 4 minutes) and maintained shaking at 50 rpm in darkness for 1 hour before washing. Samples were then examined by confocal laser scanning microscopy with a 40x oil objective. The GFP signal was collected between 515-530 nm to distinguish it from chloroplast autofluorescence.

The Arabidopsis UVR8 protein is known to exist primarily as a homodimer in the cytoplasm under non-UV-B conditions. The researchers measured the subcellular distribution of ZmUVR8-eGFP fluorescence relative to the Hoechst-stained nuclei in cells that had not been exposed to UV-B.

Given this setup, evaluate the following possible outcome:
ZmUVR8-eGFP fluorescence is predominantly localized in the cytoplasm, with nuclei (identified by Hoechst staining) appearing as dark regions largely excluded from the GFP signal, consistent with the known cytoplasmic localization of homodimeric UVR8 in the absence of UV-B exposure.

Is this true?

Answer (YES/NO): NO